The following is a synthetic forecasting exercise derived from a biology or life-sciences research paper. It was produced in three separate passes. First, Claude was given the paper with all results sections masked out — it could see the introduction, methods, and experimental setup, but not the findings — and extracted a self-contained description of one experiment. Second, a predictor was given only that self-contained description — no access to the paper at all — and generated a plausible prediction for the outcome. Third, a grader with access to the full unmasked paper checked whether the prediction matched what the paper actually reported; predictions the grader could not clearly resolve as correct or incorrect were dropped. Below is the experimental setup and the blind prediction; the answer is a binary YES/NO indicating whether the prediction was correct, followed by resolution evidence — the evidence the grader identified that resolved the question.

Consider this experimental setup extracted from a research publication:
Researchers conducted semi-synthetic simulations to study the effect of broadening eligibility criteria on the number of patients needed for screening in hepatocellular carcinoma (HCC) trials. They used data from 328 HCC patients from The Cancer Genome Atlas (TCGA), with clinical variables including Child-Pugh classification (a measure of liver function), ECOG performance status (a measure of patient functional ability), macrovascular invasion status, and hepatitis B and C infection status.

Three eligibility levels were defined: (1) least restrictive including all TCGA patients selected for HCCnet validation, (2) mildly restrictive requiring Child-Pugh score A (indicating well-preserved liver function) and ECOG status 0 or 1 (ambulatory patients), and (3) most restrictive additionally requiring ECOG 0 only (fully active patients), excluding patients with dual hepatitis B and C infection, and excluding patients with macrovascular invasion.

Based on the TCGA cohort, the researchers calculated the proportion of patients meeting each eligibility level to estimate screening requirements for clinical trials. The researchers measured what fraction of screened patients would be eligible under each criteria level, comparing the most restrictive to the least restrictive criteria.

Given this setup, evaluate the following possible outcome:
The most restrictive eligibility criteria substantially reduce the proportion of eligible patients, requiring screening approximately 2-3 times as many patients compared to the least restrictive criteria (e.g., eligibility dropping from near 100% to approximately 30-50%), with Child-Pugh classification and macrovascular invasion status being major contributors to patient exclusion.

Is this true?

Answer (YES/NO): YES